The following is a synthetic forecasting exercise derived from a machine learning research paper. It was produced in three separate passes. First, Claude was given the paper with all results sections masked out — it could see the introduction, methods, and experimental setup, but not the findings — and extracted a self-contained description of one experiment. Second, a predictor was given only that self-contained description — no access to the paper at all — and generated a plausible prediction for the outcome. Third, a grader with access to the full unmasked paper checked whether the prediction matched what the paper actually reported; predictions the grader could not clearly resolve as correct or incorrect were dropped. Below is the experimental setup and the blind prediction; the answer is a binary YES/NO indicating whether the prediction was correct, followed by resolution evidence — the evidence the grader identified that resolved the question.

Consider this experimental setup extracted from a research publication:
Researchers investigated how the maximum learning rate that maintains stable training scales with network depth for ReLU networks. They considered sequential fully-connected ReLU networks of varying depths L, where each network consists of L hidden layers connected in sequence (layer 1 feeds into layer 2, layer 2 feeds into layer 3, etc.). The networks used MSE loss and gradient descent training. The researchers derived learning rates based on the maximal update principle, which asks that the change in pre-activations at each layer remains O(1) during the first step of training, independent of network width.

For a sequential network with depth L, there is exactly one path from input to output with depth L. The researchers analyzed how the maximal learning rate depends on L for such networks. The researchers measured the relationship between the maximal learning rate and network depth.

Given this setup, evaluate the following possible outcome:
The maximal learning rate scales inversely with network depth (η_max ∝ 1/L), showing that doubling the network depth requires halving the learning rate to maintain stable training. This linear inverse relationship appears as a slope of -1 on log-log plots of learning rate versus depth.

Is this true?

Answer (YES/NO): NO